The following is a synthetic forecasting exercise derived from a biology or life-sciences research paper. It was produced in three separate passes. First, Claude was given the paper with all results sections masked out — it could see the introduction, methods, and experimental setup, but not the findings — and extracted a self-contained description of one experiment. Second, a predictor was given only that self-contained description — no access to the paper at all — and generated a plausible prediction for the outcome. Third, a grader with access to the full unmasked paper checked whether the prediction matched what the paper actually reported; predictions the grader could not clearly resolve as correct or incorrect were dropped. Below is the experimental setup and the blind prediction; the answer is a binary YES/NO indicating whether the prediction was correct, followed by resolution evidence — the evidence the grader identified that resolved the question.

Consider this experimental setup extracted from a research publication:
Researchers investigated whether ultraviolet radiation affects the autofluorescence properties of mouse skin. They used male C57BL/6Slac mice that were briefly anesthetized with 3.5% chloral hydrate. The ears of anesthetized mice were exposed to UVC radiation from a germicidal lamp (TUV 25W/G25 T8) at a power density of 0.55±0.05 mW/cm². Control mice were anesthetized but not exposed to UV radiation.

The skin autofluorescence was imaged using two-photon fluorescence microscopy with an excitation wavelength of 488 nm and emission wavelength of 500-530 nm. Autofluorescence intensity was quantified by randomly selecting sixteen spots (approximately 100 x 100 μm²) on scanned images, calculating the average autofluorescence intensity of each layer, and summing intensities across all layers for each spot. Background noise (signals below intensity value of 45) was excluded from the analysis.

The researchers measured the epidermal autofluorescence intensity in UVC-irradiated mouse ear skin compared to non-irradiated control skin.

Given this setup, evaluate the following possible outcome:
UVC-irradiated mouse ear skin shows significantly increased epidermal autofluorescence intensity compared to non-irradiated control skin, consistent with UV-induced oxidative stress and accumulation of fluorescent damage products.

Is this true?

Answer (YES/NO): NO